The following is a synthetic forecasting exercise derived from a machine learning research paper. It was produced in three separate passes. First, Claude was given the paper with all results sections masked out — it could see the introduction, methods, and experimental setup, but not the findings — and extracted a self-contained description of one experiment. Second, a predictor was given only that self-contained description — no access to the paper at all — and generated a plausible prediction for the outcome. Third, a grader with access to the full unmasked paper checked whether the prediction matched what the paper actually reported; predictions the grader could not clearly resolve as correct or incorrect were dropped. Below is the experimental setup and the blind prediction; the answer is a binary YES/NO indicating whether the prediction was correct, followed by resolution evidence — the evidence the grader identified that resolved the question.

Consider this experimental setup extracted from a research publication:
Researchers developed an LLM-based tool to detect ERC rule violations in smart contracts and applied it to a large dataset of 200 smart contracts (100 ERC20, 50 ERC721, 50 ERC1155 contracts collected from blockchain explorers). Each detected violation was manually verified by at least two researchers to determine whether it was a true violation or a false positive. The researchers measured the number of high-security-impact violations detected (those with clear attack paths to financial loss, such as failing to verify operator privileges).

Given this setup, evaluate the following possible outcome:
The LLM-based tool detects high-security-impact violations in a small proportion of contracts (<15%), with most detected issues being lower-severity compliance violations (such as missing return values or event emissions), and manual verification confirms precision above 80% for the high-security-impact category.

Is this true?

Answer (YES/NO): YES